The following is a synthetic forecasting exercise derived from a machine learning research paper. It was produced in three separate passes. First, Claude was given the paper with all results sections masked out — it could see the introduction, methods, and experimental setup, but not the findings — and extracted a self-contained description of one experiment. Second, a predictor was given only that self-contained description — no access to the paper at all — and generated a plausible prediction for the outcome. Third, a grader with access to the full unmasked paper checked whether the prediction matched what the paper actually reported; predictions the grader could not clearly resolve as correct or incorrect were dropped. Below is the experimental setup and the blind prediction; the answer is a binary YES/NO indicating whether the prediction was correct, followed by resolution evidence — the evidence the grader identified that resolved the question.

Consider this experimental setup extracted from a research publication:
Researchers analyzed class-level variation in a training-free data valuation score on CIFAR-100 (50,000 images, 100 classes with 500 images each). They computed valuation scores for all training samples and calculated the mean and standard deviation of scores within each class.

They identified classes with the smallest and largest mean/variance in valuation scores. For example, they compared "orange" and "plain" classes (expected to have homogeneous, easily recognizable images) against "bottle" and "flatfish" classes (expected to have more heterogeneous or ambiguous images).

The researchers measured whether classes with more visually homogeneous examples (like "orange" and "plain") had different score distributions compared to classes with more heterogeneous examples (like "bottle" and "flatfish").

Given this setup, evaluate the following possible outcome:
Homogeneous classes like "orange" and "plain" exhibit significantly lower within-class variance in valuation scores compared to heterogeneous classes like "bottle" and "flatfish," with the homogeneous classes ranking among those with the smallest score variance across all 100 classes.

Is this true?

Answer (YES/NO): YES